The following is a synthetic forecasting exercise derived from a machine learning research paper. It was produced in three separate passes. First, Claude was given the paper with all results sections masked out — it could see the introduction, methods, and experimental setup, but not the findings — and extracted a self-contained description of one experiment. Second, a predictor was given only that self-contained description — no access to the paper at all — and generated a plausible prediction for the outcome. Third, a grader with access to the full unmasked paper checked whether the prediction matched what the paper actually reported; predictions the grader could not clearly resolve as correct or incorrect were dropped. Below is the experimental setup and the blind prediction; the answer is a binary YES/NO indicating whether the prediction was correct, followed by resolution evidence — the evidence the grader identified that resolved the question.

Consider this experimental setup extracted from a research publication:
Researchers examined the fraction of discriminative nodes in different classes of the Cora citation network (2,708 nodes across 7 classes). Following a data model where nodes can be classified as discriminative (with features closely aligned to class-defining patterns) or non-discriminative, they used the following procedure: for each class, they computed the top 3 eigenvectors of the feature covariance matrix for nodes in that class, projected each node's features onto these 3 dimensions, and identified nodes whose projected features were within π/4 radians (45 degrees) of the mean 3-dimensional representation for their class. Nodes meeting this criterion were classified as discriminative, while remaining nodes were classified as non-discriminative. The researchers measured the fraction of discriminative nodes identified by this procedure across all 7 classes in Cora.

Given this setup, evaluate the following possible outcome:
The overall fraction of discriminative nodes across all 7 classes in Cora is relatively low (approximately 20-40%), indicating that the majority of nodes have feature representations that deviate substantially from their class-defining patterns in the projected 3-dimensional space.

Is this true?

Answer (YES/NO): NO